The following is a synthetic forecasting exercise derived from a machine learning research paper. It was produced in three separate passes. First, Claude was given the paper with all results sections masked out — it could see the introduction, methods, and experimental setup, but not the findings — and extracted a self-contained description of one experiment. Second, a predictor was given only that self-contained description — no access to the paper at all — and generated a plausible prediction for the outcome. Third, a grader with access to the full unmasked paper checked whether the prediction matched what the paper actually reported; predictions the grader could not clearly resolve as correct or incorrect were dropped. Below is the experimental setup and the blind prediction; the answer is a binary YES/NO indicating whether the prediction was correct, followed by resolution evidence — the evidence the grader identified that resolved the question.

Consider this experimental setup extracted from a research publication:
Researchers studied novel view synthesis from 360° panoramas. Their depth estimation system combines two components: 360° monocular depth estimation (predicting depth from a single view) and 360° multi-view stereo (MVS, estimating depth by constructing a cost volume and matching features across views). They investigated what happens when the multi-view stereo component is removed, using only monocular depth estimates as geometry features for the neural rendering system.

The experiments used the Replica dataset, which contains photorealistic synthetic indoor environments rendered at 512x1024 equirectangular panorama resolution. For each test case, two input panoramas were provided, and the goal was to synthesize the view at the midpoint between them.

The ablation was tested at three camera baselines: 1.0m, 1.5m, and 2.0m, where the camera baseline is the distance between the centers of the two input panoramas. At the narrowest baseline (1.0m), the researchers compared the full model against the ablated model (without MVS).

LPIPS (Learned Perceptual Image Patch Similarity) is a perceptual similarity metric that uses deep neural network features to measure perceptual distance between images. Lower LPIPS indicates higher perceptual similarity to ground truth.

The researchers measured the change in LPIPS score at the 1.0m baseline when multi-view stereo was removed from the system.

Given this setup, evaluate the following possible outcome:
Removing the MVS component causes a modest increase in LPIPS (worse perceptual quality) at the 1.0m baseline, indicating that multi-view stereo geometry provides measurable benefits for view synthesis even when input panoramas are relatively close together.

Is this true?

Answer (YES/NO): YES